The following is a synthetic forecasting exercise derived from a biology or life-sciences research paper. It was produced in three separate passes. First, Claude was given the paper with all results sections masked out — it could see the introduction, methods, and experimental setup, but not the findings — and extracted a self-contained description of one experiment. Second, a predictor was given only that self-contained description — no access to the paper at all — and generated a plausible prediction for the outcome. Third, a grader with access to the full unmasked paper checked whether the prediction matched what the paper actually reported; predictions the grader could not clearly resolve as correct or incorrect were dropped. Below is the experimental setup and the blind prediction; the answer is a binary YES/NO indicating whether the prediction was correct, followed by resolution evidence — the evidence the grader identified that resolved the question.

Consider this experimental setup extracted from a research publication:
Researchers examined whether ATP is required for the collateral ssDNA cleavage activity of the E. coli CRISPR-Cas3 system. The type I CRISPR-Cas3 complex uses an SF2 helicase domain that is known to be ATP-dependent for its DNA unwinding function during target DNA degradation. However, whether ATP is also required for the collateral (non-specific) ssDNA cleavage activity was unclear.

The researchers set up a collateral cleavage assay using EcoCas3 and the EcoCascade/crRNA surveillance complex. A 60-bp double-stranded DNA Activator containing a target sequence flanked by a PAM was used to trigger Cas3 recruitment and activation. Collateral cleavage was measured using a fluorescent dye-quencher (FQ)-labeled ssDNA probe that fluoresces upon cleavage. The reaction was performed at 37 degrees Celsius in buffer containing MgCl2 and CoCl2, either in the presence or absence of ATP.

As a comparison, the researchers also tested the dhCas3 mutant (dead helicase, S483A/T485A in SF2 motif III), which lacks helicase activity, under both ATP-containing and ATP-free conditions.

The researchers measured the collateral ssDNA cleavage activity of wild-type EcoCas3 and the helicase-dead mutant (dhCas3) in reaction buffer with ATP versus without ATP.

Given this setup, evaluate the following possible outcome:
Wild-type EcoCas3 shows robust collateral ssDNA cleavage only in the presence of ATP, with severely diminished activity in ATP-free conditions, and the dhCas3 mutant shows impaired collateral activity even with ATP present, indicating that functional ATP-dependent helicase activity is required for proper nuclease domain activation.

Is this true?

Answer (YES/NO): NO